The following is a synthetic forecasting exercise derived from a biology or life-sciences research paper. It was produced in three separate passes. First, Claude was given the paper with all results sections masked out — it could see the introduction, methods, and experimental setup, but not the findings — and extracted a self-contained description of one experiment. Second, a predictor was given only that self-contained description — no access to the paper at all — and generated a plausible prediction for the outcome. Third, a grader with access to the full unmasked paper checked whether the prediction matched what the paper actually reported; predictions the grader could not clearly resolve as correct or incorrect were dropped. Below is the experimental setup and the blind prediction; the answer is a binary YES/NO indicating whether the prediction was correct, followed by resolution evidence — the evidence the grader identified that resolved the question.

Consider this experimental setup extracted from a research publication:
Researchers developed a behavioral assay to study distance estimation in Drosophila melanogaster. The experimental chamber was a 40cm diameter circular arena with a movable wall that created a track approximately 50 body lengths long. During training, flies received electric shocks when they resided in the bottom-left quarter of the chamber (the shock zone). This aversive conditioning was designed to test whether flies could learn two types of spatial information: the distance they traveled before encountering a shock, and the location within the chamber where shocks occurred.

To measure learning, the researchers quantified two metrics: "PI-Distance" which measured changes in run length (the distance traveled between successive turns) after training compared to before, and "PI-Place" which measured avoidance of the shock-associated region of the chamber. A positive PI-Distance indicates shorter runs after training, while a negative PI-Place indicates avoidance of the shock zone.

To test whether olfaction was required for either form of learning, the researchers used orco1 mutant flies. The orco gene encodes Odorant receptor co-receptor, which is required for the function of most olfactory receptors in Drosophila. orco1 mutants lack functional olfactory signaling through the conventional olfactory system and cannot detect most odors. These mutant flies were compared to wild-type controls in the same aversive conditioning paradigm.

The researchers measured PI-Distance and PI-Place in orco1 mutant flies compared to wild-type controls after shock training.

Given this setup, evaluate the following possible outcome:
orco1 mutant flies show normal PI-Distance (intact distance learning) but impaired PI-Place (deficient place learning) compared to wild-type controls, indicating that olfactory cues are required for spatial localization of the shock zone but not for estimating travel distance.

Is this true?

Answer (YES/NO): YES